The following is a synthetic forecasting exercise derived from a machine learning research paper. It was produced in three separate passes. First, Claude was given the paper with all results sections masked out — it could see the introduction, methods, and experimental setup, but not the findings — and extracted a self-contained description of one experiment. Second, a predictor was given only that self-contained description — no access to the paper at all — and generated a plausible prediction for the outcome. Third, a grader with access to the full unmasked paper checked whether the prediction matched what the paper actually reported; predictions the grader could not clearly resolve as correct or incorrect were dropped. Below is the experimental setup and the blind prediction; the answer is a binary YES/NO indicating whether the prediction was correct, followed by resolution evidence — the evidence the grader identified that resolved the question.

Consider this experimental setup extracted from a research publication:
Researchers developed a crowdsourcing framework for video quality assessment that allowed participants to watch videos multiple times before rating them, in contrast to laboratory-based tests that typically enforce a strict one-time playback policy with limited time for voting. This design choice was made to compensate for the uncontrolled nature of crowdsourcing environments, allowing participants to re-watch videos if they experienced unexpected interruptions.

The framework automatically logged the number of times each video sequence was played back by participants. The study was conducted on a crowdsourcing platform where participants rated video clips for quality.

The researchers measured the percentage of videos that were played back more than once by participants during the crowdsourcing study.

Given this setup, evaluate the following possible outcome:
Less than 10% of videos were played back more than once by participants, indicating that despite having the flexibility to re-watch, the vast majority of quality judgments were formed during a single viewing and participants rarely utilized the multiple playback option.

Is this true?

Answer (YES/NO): YES